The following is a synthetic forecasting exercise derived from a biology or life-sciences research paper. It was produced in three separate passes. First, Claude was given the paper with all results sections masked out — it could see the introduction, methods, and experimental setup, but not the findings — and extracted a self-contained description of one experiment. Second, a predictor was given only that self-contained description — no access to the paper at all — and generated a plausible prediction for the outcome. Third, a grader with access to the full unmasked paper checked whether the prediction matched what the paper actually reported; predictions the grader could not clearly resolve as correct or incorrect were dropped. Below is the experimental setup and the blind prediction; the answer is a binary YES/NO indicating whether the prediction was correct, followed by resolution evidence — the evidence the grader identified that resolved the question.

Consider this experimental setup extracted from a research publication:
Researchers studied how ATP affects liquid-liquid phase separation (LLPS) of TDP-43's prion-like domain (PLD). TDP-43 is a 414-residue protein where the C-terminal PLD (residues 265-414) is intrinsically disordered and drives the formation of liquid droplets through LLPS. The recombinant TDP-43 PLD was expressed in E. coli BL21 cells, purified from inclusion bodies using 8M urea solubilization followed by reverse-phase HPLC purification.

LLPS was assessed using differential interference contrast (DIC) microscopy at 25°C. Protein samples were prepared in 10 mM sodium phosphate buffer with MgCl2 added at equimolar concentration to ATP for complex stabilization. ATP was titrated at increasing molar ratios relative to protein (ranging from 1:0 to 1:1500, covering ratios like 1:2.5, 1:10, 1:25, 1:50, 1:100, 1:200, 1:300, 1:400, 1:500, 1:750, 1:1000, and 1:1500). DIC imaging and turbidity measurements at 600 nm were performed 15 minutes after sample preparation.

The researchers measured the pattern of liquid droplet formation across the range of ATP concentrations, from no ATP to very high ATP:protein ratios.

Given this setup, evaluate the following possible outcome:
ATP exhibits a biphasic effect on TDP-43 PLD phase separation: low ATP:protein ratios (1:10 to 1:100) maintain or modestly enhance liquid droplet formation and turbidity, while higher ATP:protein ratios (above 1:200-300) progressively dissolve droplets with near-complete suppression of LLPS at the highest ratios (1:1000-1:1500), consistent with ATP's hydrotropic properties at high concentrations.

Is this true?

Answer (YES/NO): NO